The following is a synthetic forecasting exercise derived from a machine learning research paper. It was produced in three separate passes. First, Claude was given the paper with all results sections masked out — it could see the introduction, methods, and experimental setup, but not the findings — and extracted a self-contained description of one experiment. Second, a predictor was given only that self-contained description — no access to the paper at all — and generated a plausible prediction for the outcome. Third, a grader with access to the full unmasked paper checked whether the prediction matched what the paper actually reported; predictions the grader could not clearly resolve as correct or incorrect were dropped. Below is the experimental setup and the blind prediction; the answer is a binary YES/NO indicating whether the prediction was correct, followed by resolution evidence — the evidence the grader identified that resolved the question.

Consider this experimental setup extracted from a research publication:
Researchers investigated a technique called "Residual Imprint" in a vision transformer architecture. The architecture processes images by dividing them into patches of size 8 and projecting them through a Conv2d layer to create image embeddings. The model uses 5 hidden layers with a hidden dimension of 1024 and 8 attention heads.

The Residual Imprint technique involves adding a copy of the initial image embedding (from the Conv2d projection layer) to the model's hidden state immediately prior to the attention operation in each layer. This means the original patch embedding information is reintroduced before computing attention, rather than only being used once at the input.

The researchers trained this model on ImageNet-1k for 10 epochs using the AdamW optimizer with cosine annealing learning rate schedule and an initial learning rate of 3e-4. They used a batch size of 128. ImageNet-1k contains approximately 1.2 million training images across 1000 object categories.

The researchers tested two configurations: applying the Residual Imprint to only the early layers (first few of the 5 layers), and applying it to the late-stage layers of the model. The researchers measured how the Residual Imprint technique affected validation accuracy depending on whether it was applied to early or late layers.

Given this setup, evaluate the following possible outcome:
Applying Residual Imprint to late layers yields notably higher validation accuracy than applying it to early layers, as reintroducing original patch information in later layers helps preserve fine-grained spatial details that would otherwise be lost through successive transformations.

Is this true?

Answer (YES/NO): YES